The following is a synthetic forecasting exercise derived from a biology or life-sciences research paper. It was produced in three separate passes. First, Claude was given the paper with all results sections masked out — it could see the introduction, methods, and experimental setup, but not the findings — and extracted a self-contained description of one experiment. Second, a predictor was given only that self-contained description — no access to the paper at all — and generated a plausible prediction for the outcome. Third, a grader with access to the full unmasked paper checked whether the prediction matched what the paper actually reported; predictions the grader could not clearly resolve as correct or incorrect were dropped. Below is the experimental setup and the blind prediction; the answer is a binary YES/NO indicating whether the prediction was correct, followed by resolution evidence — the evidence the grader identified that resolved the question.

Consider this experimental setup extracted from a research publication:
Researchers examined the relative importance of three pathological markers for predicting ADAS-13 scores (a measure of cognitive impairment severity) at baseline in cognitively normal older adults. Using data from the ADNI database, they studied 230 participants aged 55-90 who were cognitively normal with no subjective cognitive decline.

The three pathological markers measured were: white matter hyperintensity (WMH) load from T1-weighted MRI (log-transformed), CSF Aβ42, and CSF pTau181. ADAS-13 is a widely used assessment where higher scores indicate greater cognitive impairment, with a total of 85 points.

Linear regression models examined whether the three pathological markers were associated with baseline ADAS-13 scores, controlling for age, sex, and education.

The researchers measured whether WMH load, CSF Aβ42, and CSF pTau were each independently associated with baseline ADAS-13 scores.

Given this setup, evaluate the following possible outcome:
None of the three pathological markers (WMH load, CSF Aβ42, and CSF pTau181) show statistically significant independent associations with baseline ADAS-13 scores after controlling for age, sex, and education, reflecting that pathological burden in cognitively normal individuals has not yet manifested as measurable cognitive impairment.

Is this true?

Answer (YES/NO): NO